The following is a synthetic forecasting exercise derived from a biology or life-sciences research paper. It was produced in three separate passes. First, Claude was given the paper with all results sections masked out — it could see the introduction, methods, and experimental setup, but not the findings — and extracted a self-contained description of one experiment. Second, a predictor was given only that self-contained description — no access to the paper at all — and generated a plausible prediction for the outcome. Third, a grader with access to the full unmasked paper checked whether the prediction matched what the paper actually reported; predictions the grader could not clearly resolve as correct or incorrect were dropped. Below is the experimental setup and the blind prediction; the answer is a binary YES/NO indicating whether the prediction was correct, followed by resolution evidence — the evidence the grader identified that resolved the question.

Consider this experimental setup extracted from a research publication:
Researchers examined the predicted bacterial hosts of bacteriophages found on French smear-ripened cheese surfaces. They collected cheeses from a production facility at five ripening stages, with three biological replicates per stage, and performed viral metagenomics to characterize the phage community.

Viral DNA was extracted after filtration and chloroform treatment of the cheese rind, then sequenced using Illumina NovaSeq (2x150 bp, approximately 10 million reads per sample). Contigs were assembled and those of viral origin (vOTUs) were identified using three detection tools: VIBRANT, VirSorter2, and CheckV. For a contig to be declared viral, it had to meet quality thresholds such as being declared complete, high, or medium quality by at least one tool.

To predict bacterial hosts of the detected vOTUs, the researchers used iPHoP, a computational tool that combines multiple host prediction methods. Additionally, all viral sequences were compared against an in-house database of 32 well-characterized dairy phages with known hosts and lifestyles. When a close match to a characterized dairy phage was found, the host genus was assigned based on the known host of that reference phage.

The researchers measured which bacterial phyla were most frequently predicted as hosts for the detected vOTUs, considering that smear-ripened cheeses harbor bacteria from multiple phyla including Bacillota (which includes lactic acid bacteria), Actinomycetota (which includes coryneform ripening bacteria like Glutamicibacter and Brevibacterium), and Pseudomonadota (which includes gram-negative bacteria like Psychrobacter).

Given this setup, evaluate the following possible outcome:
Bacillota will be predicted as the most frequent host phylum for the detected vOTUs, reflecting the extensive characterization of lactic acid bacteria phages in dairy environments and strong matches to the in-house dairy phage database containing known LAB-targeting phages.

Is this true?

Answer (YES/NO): YES